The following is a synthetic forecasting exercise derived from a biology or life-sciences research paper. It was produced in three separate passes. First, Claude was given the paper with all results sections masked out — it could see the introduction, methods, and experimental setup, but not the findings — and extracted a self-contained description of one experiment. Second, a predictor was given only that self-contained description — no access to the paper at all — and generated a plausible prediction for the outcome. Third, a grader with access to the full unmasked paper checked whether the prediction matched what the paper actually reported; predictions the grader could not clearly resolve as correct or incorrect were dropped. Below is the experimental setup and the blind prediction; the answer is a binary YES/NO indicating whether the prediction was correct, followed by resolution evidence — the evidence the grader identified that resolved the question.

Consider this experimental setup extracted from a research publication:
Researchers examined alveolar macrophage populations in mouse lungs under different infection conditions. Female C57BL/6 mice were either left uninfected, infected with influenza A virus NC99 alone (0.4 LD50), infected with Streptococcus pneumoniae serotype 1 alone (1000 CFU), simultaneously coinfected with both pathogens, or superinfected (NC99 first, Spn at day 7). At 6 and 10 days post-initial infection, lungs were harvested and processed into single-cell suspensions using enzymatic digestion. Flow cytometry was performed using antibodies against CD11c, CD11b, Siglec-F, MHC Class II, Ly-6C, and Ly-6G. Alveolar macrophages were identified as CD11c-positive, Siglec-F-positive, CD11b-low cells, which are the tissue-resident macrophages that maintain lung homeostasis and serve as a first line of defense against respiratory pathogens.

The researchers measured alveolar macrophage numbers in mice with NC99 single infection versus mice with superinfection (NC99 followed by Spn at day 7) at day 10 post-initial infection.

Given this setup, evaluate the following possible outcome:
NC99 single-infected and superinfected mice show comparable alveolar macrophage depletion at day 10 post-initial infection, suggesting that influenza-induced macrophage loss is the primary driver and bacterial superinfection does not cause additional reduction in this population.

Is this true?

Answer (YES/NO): YES